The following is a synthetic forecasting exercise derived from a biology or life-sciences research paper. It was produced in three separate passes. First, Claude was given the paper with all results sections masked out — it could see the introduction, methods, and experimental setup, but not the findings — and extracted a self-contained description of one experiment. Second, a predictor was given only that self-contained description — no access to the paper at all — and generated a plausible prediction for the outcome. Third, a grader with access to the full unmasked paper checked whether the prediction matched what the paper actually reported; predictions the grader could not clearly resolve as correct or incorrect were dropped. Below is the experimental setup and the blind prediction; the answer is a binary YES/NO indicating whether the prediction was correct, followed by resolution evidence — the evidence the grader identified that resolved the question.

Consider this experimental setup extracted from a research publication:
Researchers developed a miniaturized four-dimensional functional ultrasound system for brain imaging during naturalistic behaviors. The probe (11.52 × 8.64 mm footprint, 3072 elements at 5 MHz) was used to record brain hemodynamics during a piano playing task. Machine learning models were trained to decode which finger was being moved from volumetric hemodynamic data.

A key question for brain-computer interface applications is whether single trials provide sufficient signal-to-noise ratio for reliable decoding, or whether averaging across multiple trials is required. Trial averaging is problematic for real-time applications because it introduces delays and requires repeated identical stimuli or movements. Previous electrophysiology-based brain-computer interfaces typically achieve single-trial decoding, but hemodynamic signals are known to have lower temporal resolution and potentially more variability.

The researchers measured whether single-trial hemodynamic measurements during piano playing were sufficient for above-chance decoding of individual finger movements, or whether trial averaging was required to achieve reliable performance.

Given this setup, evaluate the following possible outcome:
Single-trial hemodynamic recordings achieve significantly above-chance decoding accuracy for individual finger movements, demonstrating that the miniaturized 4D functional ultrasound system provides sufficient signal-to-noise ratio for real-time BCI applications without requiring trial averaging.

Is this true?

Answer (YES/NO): YES